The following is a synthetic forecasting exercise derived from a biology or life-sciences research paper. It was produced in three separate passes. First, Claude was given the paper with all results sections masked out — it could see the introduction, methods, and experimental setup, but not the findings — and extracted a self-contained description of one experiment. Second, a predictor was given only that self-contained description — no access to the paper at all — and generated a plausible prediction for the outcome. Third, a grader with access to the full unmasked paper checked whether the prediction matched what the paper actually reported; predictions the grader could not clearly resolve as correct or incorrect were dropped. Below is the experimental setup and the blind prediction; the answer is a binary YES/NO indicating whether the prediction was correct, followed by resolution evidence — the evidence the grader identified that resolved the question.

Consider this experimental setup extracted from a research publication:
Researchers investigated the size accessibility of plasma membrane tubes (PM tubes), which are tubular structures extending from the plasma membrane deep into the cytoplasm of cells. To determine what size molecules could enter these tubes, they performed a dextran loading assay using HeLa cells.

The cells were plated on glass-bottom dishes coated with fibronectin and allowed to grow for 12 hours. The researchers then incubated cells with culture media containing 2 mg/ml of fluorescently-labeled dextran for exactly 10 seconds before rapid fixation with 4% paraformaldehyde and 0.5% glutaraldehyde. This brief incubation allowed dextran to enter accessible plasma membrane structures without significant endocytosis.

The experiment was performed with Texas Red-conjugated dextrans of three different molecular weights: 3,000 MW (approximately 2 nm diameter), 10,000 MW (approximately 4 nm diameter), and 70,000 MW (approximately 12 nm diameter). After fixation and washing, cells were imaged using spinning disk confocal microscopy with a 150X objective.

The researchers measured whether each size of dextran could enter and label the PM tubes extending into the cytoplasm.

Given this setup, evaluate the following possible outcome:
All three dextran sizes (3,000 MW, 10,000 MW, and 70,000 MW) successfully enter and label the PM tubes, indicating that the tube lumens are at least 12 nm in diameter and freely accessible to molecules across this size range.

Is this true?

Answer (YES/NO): YES